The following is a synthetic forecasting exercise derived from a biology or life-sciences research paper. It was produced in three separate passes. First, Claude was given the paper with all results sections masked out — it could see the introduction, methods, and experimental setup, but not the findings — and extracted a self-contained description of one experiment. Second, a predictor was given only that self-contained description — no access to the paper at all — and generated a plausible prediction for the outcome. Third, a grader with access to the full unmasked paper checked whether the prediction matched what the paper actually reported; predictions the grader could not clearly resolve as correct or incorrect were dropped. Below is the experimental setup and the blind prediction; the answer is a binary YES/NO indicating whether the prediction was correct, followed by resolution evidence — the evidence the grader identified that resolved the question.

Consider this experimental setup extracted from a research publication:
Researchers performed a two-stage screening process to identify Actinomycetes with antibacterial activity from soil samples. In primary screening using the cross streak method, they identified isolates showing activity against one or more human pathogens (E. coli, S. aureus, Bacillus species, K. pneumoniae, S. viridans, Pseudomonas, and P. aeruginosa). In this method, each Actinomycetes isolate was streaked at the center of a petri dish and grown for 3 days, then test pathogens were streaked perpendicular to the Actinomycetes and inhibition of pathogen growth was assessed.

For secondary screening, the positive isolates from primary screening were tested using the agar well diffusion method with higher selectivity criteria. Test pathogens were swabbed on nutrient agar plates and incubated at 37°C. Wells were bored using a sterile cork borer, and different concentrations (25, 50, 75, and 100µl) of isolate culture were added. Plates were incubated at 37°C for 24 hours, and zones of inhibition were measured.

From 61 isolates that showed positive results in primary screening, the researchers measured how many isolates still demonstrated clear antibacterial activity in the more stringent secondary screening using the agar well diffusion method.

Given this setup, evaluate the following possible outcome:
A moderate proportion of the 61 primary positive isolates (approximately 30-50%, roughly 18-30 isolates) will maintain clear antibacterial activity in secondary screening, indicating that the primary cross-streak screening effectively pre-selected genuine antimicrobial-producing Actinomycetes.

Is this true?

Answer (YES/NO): YES